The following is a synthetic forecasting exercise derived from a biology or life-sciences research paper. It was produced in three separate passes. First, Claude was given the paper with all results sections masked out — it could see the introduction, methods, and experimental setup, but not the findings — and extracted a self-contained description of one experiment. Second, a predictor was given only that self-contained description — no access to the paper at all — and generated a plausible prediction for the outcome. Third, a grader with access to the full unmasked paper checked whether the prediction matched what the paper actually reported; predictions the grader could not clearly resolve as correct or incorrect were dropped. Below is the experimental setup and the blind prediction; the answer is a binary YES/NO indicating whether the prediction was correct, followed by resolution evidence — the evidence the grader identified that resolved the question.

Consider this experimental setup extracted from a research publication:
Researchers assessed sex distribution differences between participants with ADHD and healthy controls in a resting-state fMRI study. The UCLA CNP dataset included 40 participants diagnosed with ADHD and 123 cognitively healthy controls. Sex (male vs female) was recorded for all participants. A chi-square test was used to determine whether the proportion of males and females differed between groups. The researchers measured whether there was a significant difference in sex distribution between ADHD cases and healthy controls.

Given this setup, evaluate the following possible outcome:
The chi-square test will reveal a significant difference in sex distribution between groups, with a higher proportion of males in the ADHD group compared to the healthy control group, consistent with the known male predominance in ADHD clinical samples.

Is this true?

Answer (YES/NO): NO